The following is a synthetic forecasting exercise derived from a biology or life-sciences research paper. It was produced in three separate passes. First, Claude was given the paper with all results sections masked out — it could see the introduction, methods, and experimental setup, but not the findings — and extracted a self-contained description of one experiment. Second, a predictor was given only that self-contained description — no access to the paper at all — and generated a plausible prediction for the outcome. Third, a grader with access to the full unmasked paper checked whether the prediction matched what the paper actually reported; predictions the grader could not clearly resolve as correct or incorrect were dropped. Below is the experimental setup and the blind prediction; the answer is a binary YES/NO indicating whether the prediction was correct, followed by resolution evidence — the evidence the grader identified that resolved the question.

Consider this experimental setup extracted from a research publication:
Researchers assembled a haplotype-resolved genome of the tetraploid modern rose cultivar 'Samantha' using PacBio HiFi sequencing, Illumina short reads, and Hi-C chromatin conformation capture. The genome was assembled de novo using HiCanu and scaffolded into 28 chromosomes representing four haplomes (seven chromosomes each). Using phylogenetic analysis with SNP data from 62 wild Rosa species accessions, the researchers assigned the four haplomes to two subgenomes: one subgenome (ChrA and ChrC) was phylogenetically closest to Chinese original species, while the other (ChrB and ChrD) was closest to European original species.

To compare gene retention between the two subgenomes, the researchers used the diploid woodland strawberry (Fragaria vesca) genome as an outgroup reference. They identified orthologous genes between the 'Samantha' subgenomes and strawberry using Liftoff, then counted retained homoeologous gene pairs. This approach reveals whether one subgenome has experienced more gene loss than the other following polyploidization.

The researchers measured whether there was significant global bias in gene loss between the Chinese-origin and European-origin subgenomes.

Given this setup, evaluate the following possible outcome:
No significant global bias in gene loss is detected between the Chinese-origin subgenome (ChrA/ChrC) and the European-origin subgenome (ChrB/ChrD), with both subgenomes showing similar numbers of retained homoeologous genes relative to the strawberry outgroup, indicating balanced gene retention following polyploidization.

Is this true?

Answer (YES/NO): YES